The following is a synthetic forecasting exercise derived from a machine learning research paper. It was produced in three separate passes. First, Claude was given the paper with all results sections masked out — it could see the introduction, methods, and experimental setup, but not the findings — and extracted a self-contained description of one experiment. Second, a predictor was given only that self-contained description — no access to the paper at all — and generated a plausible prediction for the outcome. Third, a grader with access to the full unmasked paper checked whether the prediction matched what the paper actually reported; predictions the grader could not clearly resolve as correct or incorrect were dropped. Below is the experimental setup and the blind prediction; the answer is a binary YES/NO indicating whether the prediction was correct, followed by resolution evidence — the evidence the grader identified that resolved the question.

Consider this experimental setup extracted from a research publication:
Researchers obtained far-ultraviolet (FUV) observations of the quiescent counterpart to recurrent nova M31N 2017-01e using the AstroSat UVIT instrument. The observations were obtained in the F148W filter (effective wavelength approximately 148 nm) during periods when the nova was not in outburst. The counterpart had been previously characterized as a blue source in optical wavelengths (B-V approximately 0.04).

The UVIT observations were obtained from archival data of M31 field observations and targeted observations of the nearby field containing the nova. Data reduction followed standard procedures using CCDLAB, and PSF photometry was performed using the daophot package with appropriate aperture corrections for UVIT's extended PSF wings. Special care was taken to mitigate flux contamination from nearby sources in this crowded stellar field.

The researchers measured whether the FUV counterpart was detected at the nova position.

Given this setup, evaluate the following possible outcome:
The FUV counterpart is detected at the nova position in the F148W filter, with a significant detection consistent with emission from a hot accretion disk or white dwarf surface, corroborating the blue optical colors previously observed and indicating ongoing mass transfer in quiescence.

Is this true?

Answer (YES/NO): NO